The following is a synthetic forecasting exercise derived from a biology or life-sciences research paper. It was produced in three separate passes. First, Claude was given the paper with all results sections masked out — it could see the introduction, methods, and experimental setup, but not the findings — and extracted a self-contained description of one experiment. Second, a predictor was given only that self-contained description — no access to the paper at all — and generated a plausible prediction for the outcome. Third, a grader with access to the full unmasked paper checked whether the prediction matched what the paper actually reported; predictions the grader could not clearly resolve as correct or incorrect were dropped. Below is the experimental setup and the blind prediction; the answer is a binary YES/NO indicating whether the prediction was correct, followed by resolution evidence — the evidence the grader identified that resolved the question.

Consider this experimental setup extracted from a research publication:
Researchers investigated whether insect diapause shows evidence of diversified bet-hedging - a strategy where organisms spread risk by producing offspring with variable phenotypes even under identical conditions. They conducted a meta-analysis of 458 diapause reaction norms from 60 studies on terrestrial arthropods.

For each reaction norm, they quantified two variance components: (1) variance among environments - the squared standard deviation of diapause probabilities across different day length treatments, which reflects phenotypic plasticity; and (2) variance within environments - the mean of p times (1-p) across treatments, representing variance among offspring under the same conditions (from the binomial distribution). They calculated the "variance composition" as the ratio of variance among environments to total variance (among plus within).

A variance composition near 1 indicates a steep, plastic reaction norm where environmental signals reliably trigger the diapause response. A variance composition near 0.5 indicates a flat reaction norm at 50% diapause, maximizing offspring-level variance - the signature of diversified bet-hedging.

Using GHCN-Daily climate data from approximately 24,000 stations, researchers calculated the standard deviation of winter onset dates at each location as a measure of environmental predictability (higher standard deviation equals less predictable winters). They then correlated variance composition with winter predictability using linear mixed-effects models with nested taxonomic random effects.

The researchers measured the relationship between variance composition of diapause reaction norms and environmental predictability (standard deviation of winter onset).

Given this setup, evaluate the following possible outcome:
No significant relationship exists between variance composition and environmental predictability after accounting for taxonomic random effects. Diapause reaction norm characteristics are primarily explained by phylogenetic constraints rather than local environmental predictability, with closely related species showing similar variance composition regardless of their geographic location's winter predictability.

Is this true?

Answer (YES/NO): NO